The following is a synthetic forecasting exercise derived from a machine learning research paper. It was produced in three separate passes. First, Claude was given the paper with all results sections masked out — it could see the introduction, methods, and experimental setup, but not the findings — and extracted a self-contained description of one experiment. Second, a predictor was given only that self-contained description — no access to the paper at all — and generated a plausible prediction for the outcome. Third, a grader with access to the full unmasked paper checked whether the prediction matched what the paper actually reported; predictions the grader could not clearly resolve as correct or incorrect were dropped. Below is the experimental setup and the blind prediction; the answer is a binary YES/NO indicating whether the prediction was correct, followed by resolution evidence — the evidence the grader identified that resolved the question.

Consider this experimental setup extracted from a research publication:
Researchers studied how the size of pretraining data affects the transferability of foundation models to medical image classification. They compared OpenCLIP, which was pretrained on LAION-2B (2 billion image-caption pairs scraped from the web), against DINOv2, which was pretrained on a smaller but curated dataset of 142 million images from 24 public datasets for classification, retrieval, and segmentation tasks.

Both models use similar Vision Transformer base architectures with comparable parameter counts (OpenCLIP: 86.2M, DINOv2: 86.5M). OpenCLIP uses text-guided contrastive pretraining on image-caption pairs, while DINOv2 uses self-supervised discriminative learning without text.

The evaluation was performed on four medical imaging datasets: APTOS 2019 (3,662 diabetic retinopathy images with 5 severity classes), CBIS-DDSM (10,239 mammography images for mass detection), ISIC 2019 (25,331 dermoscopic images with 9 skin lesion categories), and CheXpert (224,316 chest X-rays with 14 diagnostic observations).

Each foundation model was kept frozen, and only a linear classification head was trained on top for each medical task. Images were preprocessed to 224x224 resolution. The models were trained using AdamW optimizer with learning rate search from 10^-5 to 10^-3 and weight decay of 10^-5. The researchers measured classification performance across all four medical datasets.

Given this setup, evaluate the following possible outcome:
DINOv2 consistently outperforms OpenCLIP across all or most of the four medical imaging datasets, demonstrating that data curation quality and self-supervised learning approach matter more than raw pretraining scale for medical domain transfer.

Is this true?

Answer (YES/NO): YES